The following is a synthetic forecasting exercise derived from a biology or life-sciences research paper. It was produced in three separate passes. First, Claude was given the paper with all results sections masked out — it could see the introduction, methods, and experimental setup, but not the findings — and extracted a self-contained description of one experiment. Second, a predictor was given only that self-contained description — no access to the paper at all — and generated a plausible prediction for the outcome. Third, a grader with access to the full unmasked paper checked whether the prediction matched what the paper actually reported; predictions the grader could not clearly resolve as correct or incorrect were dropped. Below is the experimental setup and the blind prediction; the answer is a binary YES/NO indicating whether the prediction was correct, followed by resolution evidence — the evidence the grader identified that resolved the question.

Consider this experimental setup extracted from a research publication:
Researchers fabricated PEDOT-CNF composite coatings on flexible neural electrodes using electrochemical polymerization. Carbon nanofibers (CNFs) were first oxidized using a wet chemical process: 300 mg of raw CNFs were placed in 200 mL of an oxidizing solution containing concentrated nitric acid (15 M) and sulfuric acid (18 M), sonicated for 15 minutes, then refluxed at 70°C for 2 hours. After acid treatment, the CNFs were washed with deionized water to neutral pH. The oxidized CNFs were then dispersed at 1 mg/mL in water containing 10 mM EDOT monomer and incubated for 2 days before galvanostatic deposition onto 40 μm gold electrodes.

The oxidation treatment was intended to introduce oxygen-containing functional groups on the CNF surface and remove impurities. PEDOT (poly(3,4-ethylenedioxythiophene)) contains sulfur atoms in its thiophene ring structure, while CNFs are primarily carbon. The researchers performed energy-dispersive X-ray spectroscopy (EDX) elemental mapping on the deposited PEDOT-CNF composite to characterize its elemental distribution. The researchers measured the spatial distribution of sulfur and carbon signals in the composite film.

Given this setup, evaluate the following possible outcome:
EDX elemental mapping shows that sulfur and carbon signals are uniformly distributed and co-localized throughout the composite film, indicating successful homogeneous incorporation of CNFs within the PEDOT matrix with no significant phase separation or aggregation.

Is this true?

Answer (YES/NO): NO